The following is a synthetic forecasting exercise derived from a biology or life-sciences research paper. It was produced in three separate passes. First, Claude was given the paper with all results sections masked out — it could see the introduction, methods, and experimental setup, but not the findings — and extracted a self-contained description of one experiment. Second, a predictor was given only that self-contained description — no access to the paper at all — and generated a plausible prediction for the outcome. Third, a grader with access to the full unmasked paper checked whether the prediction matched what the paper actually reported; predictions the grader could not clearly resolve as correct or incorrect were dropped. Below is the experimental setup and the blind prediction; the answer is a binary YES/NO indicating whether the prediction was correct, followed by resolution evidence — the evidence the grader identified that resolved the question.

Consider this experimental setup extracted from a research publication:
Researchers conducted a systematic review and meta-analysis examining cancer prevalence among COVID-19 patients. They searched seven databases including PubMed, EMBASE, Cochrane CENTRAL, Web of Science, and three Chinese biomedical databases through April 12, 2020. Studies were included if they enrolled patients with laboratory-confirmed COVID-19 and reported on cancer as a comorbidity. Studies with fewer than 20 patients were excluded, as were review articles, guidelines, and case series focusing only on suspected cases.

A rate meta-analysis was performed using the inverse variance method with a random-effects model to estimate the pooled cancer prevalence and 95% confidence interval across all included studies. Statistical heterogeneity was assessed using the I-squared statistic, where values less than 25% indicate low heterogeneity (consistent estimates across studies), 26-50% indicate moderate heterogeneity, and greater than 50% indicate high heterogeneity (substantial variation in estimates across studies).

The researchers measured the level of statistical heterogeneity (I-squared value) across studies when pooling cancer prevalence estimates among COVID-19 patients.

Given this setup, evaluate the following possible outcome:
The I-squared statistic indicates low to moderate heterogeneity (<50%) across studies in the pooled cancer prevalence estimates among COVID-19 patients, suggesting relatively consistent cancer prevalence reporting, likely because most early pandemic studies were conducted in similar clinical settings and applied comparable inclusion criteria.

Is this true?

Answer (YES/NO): NO